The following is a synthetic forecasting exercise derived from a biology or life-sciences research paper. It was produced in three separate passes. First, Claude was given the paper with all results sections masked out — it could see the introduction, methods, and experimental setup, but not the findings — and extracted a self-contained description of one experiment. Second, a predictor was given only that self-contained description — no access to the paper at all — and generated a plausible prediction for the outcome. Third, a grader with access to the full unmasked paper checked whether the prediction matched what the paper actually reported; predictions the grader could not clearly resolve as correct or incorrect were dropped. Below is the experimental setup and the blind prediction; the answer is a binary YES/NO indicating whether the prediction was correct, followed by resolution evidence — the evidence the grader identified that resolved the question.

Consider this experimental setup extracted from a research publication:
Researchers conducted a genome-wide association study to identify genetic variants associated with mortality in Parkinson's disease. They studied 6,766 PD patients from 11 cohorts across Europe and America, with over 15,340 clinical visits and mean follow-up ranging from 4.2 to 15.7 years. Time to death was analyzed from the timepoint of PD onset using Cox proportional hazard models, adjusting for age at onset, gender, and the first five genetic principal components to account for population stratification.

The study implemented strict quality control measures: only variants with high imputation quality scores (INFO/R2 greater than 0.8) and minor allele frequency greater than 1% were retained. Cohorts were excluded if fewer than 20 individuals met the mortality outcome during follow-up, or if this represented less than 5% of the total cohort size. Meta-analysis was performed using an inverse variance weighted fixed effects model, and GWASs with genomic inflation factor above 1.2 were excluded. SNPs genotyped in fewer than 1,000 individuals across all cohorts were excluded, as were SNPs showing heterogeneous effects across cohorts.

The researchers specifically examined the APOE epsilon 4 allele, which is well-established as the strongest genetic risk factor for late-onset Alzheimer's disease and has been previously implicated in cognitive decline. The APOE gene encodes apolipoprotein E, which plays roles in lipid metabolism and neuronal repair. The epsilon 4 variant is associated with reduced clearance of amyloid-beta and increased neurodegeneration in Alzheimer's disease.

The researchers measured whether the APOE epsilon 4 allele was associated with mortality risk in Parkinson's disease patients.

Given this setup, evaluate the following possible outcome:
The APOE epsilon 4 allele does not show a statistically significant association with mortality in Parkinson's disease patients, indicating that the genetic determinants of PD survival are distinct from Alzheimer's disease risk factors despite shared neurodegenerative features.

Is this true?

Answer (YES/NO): NO